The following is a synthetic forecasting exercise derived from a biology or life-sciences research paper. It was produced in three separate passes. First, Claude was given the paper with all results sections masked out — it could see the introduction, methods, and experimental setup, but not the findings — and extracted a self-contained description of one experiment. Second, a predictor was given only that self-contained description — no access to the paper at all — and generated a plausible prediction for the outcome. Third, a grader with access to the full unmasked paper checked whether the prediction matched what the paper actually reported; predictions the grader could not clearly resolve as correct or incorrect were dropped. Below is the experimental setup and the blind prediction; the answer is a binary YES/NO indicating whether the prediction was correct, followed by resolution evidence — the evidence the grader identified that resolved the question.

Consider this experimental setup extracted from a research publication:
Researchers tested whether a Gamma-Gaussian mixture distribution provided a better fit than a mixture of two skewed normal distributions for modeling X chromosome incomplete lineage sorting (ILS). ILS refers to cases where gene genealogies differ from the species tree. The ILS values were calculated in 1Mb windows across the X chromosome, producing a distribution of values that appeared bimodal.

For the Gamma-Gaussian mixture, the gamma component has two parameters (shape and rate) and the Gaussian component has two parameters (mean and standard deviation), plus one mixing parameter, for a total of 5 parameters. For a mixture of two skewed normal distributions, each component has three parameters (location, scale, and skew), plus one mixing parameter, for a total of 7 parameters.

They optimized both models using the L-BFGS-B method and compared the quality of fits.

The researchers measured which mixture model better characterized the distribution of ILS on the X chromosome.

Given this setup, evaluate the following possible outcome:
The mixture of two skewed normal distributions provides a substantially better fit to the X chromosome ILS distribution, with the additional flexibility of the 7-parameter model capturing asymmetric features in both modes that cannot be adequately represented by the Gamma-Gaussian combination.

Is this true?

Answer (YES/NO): NO